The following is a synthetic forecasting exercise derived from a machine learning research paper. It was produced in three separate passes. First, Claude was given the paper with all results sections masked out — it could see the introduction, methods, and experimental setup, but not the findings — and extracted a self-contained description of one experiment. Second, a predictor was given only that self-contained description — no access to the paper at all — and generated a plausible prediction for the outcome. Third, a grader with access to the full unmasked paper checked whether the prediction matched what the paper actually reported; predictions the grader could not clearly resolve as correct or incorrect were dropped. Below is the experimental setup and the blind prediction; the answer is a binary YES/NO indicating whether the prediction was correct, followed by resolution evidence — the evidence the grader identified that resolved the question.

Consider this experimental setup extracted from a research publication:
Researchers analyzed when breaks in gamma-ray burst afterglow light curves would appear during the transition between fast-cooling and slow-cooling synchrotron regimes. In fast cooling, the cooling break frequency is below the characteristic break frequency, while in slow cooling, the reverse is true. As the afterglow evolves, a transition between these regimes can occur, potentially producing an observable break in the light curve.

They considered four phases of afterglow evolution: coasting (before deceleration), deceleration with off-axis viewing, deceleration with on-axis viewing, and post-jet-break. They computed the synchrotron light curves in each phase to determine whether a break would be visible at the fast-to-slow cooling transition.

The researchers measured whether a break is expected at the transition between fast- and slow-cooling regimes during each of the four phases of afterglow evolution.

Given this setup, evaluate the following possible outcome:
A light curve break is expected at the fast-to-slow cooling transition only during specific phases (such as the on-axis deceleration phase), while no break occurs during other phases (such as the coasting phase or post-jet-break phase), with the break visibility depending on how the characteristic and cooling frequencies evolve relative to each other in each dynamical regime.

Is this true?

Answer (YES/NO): NO